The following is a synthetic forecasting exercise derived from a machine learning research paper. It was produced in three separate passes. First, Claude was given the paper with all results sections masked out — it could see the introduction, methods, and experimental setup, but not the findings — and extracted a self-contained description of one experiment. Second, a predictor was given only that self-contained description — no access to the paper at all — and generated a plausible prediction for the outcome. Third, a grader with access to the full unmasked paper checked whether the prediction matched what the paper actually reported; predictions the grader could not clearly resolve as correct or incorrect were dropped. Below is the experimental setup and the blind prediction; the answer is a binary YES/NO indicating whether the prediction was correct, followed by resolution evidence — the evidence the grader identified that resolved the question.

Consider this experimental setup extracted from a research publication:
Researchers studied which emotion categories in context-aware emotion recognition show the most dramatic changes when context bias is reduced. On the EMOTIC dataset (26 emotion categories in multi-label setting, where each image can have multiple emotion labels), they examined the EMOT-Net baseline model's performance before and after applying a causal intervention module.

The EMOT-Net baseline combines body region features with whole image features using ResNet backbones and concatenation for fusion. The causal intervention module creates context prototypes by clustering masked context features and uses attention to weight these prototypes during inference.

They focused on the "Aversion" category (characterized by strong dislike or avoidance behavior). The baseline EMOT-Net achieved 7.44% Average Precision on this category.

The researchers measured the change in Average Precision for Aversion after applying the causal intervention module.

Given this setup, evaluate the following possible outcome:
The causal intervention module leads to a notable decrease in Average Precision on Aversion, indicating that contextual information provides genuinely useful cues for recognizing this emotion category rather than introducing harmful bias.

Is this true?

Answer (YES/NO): NO